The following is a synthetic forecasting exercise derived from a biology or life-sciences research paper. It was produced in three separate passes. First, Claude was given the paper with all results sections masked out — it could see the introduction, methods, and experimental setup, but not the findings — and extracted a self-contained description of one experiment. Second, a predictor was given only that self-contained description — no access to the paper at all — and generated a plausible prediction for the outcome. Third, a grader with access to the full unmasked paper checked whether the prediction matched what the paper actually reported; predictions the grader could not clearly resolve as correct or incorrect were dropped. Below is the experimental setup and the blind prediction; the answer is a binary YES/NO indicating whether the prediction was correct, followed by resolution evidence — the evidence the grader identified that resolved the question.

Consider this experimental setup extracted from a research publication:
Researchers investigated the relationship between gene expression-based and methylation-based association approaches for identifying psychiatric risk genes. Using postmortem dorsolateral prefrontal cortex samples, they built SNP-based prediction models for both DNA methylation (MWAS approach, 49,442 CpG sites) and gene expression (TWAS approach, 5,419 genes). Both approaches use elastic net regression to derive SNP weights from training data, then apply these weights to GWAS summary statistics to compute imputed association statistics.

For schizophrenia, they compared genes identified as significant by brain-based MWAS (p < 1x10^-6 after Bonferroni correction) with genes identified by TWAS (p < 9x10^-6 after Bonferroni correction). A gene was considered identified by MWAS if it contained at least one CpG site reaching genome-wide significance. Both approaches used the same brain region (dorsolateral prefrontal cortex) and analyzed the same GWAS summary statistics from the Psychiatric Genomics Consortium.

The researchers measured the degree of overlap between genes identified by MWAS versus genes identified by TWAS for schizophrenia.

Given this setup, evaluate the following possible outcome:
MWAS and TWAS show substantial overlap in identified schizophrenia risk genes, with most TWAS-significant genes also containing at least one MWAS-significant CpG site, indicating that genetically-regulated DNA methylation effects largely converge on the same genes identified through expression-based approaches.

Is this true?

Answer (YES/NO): NO